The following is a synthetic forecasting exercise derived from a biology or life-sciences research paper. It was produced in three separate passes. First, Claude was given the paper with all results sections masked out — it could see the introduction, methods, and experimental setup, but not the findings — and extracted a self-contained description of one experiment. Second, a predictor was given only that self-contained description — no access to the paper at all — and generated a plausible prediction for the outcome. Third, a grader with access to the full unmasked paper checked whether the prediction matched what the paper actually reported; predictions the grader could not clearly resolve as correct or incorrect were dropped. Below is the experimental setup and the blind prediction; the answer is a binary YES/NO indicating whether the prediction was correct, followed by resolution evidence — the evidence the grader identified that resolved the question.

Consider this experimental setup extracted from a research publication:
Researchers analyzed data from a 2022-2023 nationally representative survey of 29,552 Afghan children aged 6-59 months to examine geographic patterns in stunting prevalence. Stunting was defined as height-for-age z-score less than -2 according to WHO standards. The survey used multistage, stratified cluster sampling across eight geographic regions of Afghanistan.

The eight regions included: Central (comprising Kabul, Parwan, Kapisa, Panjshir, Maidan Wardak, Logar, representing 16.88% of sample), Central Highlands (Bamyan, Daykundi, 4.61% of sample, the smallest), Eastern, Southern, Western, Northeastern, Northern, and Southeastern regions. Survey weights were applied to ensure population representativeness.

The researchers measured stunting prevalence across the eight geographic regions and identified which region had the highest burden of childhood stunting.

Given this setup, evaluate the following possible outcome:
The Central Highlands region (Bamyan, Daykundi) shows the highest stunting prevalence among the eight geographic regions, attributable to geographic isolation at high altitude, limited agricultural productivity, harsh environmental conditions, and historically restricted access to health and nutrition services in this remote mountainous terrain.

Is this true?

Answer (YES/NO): NO